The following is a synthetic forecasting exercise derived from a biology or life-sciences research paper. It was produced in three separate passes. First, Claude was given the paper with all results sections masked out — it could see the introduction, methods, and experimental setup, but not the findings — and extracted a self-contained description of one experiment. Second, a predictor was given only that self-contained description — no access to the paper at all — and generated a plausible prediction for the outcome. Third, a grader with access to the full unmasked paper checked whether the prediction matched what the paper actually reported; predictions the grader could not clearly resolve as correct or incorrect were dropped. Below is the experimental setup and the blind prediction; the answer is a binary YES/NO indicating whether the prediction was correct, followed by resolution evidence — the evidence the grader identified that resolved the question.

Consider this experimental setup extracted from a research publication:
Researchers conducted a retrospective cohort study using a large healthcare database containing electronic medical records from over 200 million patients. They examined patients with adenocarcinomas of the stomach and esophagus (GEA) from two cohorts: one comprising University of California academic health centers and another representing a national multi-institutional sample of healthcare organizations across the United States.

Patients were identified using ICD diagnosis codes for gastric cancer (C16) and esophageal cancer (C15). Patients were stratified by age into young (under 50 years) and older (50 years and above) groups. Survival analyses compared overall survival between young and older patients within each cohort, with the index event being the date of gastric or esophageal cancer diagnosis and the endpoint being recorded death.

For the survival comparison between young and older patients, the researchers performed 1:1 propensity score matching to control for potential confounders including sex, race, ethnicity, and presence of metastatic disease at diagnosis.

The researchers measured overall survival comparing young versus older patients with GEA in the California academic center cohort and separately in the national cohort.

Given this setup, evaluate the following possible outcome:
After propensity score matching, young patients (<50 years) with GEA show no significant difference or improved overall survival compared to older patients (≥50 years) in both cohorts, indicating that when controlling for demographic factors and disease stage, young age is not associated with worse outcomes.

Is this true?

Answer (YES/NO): NO